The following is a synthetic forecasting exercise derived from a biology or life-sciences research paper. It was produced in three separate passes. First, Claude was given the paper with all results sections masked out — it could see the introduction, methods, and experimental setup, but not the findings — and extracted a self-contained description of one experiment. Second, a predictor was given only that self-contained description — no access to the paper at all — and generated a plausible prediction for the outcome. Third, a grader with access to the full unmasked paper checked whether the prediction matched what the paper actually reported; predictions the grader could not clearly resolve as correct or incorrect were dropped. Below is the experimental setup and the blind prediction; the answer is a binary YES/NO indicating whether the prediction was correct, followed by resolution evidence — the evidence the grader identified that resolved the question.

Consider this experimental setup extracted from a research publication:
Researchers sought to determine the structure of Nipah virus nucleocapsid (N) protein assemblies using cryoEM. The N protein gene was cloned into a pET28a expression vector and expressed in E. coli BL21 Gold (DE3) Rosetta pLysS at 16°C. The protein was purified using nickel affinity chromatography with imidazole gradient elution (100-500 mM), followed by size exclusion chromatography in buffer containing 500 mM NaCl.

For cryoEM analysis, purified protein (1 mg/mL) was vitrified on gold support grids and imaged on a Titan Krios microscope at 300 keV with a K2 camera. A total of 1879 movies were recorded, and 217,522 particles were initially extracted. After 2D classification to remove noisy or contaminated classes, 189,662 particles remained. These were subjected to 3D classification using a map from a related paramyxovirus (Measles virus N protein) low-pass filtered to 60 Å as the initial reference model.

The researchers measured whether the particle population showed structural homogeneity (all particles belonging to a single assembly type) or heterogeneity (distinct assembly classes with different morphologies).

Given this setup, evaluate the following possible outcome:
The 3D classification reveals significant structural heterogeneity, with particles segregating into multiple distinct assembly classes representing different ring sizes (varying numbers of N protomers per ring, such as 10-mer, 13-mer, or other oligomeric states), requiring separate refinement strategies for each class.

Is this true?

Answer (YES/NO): NO